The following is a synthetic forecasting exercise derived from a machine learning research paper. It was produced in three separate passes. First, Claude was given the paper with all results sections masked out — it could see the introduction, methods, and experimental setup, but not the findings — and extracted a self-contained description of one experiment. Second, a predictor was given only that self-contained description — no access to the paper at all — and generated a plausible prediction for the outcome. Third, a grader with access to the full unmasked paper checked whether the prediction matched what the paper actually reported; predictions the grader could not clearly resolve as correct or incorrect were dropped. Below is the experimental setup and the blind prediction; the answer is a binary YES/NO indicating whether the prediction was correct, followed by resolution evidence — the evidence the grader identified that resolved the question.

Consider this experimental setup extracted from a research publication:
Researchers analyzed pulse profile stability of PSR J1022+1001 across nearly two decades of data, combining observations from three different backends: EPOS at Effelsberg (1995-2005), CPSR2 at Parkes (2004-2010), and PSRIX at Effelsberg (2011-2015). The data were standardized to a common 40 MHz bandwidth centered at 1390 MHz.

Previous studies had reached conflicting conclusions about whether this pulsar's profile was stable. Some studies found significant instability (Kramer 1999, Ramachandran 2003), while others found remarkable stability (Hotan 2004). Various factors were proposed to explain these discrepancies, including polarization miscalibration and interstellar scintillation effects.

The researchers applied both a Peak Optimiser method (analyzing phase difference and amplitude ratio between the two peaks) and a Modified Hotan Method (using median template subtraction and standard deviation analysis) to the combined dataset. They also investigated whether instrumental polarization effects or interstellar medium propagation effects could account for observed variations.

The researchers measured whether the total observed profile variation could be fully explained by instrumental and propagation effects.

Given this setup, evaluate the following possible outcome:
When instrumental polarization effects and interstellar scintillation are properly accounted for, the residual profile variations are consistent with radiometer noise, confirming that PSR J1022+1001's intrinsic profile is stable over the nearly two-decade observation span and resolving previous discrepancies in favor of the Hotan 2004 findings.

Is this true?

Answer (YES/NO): NO